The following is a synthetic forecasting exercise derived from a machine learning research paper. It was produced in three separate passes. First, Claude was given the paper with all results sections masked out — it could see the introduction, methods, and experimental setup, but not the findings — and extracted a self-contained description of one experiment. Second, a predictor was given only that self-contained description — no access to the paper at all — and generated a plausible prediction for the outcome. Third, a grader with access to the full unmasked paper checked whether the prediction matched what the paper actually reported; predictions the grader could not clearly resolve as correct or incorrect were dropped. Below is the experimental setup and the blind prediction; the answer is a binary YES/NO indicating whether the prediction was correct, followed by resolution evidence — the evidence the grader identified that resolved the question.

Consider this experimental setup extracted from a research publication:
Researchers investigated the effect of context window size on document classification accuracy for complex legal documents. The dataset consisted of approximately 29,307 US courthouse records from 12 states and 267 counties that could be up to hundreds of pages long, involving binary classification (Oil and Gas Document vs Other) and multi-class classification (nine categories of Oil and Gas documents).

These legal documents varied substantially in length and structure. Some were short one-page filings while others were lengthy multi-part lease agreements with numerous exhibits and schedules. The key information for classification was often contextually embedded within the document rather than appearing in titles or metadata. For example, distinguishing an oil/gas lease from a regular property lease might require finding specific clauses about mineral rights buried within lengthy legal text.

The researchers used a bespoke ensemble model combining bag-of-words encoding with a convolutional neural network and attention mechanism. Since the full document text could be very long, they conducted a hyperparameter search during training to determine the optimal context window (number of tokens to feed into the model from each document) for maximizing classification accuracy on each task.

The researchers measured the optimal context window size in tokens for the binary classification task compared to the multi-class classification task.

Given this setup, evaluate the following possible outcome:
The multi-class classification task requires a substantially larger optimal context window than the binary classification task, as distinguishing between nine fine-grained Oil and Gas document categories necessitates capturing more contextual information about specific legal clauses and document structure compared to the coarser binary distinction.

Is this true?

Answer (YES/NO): YES